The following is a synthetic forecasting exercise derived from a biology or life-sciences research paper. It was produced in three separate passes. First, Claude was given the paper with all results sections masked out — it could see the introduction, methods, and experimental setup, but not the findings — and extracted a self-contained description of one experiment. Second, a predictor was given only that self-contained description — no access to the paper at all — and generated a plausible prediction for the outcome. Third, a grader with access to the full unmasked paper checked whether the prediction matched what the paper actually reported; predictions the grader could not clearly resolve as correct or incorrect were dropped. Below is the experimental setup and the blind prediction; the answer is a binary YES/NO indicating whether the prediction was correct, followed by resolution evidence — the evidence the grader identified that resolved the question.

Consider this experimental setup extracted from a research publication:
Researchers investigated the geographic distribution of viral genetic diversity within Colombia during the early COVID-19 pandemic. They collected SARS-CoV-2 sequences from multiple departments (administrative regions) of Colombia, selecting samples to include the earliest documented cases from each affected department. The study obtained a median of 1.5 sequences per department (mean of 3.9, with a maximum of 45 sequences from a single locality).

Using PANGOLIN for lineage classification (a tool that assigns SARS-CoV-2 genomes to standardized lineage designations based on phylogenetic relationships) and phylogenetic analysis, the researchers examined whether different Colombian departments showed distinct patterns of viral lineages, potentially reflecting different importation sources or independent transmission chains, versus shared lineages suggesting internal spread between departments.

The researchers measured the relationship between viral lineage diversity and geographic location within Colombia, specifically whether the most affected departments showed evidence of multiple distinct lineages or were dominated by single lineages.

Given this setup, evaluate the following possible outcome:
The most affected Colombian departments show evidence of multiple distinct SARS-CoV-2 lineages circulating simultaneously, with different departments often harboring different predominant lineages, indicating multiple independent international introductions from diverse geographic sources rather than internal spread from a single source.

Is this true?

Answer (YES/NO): NO